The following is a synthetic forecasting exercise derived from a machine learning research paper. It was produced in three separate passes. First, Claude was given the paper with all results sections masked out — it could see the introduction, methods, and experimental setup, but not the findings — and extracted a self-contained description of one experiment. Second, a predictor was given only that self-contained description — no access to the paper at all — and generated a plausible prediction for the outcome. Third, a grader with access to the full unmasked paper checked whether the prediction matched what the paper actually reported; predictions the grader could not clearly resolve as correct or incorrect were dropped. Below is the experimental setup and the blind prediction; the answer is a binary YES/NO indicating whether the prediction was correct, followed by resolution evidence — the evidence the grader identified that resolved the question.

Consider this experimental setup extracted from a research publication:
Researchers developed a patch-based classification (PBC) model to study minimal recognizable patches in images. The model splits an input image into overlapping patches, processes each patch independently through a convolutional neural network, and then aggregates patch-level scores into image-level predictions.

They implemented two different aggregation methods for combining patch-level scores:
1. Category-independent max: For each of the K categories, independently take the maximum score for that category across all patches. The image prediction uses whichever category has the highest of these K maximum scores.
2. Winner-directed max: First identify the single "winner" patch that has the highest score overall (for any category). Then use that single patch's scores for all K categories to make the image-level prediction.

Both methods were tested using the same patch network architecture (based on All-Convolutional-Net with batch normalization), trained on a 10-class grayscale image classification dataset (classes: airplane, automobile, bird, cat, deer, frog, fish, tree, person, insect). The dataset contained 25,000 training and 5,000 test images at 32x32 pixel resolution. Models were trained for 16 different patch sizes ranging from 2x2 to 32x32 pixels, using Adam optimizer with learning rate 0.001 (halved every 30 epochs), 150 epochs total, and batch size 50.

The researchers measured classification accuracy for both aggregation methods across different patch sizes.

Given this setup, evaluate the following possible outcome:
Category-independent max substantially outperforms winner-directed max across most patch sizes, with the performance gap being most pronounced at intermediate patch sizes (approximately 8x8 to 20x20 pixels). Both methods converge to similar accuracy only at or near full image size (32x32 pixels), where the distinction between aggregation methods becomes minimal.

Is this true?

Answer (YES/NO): NO